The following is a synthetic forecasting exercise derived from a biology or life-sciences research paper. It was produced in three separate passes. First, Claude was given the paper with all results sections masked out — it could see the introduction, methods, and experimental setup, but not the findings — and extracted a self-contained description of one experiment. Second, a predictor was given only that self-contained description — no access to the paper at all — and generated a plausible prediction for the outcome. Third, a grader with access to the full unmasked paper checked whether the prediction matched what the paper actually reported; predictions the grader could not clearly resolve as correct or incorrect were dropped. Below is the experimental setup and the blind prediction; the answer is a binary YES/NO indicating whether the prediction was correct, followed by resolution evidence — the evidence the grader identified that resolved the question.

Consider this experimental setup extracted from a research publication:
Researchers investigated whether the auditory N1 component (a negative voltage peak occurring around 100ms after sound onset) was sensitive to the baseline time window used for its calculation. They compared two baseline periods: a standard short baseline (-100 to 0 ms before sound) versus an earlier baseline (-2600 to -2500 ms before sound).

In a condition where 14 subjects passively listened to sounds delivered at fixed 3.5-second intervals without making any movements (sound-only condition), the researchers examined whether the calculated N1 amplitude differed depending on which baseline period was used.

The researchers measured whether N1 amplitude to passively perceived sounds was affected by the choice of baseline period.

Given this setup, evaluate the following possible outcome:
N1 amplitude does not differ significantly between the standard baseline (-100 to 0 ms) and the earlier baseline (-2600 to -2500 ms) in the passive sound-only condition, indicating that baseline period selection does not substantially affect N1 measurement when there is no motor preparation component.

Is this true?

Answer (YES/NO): YES